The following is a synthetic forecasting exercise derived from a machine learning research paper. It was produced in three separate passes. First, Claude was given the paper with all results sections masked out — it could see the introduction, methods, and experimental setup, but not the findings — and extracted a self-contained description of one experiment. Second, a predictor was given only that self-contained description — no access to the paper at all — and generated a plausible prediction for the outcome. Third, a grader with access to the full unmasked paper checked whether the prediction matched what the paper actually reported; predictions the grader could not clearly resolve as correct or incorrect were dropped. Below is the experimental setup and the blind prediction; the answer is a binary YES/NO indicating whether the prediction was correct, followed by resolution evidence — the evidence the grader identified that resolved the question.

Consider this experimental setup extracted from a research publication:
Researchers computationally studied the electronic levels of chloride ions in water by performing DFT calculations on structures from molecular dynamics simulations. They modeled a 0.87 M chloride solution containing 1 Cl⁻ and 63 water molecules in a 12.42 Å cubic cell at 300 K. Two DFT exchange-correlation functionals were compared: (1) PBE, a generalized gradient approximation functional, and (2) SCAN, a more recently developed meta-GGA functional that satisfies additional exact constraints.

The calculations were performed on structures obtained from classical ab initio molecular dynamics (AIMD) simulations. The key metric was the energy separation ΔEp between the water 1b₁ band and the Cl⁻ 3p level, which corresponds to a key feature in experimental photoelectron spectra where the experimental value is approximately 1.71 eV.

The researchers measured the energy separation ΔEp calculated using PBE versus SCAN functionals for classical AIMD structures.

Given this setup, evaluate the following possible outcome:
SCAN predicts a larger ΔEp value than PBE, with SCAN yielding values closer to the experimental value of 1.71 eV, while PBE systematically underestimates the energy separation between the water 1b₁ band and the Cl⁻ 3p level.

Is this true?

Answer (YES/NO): YES